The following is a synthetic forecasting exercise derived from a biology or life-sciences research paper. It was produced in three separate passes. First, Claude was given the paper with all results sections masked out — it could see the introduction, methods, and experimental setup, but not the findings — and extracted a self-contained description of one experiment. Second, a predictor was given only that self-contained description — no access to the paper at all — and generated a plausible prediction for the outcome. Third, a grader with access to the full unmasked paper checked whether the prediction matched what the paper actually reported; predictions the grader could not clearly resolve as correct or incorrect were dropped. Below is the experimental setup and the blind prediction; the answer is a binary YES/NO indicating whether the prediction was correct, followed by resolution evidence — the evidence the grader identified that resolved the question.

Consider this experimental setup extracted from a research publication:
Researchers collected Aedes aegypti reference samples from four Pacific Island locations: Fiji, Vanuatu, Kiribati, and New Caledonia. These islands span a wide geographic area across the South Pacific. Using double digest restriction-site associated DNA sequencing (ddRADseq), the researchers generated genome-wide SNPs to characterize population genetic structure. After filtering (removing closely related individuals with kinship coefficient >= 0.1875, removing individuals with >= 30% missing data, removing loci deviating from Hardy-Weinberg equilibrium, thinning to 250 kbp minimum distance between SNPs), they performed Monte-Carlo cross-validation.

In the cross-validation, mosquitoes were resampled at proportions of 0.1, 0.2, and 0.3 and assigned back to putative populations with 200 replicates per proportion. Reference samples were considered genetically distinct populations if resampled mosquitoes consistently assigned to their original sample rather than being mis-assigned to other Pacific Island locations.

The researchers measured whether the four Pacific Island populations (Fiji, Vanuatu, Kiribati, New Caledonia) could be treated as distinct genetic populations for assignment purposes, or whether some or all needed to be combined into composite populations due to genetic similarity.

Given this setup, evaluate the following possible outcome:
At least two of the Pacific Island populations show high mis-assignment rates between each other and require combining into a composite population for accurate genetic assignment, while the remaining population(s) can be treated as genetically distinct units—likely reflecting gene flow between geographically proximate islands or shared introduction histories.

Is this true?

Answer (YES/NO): NO